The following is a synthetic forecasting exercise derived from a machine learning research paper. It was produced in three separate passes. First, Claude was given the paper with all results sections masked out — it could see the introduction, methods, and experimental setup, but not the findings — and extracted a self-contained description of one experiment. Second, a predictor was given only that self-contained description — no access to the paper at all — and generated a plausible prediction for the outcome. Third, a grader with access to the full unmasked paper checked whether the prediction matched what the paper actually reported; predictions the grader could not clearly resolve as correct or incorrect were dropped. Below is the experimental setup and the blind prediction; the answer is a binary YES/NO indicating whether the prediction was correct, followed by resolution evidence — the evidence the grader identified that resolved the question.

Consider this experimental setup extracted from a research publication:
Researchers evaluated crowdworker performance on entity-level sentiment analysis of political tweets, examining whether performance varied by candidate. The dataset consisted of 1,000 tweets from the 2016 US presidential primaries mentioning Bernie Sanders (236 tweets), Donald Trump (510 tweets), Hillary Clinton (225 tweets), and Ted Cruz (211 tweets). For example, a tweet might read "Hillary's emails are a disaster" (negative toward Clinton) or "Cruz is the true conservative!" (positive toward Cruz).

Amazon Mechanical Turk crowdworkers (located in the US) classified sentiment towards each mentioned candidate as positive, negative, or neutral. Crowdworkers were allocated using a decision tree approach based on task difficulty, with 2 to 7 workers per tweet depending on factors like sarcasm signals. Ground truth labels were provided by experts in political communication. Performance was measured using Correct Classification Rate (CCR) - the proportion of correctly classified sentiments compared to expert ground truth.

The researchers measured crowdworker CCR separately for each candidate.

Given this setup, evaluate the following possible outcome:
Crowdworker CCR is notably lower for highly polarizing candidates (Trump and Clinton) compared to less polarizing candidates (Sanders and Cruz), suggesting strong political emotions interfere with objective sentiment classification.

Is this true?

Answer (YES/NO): YES